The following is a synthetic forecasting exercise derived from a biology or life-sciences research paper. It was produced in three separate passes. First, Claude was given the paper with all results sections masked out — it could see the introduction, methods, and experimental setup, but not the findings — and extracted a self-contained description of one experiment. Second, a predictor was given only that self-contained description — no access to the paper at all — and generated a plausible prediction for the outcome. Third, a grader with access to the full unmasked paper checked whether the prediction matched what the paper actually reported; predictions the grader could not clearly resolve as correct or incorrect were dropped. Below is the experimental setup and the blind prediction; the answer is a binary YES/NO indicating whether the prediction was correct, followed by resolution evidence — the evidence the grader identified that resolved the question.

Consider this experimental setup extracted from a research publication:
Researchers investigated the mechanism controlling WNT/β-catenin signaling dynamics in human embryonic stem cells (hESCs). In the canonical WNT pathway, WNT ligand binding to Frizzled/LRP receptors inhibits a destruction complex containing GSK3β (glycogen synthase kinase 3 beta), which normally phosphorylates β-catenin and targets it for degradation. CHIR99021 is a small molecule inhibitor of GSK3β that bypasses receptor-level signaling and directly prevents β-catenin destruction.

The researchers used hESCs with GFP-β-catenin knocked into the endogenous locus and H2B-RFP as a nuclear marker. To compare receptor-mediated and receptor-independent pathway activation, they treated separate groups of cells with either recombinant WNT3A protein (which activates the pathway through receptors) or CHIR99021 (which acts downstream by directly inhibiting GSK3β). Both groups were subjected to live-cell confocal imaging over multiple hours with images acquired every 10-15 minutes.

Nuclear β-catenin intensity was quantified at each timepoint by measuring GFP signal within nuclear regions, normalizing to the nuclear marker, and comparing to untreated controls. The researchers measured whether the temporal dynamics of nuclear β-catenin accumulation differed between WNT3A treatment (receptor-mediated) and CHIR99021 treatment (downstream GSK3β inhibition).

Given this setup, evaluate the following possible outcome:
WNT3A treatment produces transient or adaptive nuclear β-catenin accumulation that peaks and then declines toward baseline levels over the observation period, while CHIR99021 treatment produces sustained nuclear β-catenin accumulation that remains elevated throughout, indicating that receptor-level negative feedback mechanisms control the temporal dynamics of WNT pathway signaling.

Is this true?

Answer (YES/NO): YES